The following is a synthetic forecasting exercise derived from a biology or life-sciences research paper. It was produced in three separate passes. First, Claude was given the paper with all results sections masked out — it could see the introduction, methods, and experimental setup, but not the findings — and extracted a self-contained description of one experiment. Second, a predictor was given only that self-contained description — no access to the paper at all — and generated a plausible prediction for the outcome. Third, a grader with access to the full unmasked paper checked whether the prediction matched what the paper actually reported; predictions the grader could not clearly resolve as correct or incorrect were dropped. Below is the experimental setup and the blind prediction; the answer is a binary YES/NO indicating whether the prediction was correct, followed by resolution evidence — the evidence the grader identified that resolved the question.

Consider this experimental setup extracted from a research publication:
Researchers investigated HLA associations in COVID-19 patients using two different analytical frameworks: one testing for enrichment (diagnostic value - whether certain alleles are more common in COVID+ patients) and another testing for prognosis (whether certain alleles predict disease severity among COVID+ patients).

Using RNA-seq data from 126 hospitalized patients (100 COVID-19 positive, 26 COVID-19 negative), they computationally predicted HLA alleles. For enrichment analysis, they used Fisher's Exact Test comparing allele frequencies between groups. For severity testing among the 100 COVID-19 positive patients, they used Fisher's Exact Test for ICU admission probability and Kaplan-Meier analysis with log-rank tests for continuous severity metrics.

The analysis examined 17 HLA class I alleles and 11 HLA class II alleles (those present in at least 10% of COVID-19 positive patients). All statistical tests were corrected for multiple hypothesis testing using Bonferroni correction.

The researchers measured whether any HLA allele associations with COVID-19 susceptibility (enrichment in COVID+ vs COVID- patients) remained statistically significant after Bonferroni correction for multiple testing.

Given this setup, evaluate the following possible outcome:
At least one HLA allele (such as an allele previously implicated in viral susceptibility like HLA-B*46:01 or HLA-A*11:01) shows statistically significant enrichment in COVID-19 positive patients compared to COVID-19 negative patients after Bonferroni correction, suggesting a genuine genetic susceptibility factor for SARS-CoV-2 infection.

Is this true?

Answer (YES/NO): NO